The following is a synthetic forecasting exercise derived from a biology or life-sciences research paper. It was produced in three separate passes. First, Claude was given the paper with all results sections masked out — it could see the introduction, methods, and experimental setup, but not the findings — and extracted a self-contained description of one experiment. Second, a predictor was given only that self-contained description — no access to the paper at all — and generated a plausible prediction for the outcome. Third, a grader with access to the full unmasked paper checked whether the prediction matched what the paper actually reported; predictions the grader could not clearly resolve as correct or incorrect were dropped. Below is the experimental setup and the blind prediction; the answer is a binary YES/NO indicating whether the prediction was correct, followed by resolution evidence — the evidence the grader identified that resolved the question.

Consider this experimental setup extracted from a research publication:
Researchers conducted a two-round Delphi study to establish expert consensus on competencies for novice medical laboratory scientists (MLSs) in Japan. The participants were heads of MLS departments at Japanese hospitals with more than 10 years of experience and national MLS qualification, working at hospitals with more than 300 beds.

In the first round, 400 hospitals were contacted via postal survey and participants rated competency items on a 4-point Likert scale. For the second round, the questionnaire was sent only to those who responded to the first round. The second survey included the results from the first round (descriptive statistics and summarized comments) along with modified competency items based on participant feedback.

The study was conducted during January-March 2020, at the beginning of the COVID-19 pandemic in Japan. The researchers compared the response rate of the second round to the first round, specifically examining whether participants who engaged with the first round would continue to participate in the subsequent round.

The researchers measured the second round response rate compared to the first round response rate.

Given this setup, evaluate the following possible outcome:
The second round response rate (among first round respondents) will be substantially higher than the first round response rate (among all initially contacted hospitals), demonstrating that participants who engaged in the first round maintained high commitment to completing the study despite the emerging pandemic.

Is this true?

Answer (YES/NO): YES